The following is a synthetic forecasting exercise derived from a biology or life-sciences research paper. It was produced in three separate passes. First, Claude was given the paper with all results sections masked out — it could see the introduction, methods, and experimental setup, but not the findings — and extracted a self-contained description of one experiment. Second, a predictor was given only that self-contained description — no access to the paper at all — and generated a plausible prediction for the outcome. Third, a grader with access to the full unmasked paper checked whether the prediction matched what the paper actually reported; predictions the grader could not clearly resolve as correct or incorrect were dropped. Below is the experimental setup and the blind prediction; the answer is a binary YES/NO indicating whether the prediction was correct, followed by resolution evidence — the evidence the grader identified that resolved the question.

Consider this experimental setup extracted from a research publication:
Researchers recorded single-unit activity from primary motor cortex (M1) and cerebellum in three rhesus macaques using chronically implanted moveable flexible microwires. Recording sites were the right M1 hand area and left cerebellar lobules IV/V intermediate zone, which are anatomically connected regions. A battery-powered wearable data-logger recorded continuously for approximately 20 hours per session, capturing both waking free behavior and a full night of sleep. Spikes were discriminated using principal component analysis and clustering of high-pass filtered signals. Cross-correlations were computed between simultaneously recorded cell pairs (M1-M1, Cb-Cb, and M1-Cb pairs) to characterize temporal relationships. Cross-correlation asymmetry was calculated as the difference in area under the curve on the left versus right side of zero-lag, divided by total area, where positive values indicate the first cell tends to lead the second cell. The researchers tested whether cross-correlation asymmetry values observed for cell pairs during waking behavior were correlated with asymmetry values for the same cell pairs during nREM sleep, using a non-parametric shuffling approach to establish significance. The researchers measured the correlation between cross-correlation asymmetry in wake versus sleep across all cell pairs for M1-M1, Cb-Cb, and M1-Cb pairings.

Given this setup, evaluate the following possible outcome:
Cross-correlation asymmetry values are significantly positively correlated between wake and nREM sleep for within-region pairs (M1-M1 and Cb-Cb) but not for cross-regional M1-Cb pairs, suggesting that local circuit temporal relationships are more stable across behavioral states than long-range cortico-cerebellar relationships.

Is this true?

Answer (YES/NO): NO